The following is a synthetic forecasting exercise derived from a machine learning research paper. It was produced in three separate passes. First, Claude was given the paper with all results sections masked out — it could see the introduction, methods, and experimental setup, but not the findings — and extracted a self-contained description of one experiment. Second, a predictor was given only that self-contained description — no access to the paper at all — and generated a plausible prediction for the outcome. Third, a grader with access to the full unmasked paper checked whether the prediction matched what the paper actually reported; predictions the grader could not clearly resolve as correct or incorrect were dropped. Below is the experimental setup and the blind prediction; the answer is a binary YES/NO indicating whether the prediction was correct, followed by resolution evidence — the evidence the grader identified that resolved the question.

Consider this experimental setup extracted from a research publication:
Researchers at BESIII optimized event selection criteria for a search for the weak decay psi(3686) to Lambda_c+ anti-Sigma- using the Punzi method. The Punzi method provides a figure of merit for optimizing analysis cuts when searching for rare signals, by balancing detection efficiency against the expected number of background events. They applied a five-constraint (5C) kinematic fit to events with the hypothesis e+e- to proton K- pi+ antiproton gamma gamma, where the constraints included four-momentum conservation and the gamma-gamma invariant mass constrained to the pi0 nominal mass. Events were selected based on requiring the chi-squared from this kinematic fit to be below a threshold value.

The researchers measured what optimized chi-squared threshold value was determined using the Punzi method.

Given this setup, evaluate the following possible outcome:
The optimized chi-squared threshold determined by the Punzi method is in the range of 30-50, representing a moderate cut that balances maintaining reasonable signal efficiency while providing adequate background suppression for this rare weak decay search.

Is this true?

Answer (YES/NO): NO